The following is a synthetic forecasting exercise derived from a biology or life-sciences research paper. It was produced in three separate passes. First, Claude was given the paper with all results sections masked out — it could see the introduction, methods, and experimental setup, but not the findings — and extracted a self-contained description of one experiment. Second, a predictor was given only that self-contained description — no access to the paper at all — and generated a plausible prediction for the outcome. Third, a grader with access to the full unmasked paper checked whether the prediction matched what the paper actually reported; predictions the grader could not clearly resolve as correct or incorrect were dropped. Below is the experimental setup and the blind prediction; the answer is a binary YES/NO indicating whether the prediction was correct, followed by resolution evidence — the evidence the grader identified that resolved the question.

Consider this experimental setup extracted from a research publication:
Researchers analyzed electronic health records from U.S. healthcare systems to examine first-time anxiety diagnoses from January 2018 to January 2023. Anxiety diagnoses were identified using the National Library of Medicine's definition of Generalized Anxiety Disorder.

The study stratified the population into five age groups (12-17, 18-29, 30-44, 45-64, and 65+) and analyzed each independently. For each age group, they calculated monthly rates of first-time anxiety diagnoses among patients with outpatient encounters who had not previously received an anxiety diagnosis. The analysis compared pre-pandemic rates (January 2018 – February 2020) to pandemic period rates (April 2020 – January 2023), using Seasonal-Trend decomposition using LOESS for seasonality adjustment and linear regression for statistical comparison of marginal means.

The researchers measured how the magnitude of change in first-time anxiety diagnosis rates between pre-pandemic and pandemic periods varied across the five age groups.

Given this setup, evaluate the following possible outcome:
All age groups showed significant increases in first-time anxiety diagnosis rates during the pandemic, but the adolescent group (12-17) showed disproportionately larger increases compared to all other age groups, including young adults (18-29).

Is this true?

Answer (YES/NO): NO